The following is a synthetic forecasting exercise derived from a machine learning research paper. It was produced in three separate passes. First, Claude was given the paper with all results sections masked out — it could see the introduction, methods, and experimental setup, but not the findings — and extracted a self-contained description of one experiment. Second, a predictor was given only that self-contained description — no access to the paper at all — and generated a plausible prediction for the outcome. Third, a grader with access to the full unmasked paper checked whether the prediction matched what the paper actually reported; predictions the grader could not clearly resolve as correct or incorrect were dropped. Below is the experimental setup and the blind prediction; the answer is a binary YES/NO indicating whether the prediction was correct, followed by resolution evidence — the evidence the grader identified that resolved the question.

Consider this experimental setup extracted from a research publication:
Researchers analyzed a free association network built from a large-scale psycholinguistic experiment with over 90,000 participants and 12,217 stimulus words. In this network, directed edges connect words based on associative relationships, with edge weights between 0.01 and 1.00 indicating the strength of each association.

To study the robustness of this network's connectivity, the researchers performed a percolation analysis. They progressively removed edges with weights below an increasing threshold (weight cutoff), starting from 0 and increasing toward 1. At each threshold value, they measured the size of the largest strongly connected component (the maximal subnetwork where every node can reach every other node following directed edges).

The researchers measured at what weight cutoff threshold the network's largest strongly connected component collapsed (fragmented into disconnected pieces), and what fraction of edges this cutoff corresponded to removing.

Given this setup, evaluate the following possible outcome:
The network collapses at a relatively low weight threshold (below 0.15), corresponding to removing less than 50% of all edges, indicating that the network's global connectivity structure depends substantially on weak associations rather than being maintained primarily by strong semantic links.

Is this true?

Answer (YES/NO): NO